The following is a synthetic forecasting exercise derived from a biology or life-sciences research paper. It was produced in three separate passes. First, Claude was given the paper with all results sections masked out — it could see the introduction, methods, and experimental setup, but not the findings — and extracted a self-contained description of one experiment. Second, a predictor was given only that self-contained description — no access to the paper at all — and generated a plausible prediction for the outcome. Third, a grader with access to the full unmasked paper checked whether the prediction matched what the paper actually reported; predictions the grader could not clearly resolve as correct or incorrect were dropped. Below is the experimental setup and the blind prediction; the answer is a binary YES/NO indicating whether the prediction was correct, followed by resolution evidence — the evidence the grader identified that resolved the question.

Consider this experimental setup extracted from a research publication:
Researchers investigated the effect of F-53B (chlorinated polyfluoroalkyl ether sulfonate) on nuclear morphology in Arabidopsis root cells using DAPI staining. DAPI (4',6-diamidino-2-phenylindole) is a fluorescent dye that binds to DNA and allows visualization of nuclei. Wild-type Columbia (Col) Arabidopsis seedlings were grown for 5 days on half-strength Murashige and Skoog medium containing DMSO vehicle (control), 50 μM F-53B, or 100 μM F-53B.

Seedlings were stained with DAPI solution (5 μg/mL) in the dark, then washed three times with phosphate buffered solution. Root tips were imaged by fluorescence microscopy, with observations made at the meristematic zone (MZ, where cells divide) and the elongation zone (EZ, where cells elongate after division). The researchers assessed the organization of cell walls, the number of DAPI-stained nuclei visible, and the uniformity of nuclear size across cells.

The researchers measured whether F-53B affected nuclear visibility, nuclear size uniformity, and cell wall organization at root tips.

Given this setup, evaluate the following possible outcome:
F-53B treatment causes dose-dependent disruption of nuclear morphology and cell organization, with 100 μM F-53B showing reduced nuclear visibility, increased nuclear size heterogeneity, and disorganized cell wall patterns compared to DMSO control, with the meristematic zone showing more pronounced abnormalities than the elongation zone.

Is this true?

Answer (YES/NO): NO